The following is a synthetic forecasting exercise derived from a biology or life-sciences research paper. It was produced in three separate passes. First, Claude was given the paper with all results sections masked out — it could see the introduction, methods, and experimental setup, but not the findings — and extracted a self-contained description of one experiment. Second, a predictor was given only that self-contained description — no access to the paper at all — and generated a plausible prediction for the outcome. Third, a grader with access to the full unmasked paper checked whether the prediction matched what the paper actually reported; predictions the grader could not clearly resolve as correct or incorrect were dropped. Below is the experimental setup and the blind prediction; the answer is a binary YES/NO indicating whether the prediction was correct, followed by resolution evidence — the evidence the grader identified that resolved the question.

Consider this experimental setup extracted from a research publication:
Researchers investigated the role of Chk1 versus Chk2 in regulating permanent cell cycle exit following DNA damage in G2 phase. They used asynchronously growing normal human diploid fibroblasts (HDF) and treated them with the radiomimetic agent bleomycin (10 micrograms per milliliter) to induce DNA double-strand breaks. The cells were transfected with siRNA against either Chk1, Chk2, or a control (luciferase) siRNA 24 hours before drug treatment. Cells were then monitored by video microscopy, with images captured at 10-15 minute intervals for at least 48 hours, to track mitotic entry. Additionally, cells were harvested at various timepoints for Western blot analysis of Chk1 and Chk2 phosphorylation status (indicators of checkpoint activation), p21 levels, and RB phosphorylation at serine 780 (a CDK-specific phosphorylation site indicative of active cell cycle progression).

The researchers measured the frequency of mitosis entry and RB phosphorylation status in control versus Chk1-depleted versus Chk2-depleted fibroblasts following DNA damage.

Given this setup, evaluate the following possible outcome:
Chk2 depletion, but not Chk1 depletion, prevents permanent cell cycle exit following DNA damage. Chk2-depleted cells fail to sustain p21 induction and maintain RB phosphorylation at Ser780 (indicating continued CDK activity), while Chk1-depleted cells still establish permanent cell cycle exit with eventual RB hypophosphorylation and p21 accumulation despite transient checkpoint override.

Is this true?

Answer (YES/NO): NO